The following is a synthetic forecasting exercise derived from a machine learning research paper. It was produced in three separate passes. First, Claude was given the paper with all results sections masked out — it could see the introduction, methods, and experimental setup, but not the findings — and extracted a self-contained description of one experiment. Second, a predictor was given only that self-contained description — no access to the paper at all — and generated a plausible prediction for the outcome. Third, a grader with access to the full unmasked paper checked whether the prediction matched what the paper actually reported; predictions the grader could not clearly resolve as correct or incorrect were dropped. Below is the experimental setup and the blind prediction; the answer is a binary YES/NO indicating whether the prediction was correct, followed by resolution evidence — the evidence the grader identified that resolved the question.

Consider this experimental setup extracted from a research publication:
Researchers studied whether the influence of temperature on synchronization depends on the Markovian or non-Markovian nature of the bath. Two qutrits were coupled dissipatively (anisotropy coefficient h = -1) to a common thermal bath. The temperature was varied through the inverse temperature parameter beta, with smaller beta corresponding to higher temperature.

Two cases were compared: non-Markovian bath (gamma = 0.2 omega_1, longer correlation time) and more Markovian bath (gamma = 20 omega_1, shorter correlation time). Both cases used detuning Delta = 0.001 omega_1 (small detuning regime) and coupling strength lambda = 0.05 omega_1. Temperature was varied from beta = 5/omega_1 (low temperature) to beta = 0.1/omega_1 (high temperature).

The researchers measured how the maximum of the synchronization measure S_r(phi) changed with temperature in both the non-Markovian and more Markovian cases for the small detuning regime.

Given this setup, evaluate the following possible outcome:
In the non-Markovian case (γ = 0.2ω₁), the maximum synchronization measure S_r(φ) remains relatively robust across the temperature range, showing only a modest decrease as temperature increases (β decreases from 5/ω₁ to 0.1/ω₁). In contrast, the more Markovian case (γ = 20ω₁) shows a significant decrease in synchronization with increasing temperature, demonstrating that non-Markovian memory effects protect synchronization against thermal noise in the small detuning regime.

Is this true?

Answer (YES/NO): NO